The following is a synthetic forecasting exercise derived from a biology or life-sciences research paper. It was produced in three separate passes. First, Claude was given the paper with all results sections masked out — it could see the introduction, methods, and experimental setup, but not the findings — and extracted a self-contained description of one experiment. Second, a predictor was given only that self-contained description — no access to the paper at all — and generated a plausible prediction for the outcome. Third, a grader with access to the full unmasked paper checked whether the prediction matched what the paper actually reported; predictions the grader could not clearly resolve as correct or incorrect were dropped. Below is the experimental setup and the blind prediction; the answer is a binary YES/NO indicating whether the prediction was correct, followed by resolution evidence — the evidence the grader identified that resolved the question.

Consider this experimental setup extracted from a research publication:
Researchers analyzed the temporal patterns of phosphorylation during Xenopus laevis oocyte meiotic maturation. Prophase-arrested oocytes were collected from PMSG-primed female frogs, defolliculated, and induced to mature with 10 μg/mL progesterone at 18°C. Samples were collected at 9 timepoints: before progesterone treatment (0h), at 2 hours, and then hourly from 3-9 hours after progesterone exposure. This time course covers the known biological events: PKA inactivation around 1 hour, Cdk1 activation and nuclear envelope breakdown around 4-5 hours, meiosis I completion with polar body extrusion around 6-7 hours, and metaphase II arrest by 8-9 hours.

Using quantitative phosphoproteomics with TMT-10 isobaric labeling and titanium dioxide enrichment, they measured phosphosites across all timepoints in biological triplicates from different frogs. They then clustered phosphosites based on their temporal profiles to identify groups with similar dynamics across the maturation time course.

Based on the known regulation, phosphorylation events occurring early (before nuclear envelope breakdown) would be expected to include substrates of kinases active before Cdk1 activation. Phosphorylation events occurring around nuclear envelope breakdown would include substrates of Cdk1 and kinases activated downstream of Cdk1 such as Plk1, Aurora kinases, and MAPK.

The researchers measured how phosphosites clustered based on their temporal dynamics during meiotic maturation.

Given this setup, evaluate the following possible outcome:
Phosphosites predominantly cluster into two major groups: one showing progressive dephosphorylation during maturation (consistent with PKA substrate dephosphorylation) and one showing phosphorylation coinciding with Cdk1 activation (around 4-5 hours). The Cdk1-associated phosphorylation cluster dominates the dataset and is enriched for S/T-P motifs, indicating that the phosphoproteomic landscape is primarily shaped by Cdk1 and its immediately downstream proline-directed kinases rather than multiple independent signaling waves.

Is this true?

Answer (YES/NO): NO